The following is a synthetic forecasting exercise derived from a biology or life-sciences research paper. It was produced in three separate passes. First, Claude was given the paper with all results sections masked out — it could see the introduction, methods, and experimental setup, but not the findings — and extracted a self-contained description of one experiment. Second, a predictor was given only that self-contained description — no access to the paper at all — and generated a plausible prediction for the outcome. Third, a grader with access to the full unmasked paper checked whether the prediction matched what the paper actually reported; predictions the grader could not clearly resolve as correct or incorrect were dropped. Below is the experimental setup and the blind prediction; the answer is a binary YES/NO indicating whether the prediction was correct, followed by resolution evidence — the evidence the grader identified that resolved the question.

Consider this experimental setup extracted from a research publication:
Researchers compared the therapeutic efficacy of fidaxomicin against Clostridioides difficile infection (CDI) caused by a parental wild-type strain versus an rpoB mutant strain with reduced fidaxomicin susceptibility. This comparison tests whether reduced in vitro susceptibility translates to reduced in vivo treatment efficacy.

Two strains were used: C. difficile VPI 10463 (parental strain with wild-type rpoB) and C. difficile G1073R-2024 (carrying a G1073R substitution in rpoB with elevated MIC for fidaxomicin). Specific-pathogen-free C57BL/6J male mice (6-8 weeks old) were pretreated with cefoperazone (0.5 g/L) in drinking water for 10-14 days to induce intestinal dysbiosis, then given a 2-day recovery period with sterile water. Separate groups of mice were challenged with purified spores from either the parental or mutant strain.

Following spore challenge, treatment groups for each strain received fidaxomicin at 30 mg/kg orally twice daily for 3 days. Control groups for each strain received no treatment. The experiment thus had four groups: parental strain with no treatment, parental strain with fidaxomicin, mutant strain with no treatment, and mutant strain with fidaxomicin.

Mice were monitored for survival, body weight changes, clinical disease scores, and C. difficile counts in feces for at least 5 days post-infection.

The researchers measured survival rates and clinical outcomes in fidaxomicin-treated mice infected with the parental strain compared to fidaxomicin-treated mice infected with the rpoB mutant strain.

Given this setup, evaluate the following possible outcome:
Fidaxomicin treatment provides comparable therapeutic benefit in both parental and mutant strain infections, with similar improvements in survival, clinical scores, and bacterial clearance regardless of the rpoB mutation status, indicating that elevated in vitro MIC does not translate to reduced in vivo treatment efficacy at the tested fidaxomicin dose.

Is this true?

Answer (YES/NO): YES